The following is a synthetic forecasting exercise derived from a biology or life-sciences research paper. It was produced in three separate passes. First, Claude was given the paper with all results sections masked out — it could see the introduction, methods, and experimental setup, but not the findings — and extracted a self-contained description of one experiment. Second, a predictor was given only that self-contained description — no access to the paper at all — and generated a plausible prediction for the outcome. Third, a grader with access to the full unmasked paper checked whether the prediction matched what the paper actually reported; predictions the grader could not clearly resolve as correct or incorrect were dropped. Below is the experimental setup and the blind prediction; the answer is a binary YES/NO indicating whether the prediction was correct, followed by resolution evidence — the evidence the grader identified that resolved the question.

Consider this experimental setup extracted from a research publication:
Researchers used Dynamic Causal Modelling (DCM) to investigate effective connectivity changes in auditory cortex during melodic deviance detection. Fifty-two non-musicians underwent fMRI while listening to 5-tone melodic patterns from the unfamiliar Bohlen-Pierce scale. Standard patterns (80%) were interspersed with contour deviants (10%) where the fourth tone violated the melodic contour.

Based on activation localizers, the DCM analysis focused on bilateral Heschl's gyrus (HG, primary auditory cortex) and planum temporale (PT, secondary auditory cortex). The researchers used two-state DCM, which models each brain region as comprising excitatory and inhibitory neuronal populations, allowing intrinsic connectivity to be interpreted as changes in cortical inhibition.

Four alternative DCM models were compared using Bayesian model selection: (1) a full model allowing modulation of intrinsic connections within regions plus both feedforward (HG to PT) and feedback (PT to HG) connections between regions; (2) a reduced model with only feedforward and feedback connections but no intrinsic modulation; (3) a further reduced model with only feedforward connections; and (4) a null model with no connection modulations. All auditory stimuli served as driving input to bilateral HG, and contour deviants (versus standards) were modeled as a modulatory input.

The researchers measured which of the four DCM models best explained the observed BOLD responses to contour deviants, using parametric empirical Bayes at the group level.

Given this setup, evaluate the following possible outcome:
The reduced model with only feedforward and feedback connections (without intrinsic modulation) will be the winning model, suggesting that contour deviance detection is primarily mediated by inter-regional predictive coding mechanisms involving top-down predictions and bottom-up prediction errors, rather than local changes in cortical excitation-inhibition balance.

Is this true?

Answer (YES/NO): NO